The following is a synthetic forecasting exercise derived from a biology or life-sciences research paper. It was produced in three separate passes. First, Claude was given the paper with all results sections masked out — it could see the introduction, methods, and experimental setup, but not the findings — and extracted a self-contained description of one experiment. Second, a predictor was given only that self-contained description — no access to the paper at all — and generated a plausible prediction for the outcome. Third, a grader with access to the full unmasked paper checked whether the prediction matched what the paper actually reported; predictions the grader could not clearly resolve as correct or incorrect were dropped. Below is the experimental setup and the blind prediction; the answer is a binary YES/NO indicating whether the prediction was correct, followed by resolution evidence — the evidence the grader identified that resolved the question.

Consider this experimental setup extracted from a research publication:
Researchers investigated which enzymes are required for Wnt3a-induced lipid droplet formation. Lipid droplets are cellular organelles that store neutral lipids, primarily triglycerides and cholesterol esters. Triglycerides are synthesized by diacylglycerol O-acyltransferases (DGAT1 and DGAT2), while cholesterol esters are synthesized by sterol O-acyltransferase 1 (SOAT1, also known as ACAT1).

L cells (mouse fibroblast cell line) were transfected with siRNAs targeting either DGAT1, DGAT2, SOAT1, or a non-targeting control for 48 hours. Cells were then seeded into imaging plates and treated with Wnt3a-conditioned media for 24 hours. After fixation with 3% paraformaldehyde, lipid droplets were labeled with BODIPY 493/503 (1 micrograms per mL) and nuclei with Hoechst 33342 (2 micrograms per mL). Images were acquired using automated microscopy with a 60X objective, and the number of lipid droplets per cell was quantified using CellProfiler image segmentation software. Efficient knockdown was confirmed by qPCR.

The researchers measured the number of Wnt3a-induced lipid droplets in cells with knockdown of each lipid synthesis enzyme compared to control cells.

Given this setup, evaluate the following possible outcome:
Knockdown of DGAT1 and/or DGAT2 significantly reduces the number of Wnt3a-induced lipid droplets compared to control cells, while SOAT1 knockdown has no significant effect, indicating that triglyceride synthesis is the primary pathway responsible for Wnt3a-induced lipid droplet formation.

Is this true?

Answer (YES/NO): NO